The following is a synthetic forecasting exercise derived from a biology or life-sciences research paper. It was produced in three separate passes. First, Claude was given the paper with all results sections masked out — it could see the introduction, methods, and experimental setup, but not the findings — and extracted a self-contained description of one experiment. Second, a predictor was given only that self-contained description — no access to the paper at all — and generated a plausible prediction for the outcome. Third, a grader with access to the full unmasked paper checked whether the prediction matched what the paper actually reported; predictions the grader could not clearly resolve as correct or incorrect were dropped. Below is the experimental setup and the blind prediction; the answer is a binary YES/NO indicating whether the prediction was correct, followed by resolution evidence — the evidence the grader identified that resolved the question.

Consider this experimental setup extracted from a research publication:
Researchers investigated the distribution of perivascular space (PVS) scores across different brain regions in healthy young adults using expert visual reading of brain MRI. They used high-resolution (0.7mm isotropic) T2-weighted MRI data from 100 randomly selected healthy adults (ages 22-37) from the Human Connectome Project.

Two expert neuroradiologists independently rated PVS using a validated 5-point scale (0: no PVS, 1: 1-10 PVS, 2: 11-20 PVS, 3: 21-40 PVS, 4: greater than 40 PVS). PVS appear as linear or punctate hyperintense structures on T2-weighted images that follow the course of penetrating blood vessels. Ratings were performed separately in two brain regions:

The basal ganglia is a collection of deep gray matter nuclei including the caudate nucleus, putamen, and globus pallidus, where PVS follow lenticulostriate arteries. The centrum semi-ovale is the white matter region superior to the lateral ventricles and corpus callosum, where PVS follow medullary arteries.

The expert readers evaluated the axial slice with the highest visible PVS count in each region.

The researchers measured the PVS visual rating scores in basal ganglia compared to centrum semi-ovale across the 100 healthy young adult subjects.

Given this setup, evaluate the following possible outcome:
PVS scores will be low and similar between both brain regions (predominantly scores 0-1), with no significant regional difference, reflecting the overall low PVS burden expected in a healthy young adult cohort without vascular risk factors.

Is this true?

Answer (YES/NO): NO